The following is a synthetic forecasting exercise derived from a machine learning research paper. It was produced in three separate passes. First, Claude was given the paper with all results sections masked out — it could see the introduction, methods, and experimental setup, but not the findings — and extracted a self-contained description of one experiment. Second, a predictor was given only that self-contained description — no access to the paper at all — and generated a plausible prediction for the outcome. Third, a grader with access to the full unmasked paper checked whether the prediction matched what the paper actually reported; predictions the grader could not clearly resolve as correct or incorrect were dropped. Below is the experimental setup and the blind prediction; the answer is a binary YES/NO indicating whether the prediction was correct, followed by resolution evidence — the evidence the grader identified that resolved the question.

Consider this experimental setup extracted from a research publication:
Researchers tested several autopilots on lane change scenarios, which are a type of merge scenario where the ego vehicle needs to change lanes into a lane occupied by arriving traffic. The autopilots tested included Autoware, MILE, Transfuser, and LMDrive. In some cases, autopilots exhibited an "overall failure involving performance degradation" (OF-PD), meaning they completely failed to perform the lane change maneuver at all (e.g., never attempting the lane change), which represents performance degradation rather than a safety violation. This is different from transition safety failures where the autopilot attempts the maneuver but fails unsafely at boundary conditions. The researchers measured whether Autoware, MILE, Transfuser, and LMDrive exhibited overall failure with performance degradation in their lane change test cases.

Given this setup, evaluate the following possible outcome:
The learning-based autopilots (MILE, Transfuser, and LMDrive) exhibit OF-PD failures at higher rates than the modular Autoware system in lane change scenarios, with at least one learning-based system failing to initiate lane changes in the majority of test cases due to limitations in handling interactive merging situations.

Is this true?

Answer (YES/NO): NO